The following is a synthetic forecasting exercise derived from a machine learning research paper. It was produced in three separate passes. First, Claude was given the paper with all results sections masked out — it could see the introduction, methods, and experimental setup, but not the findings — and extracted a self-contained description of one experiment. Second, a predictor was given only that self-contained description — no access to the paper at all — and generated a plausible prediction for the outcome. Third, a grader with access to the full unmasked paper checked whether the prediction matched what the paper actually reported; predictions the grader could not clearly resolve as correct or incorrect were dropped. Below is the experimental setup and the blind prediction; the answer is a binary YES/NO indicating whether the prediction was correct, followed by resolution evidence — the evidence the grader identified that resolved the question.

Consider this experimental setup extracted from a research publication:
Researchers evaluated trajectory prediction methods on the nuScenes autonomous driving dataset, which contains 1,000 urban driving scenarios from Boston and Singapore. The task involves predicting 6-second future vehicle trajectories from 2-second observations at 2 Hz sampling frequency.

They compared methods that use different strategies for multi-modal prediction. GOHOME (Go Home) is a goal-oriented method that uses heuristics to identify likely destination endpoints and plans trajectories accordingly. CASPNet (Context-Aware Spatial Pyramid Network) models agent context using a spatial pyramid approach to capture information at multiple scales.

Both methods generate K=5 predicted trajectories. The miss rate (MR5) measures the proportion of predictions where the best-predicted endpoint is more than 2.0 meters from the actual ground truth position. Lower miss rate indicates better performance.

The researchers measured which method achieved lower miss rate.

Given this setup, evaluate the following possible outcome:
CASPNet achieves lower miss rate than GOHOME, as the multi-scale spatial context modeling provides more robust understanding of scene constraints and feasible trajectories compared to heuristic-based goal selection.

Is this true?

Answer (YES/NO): NO